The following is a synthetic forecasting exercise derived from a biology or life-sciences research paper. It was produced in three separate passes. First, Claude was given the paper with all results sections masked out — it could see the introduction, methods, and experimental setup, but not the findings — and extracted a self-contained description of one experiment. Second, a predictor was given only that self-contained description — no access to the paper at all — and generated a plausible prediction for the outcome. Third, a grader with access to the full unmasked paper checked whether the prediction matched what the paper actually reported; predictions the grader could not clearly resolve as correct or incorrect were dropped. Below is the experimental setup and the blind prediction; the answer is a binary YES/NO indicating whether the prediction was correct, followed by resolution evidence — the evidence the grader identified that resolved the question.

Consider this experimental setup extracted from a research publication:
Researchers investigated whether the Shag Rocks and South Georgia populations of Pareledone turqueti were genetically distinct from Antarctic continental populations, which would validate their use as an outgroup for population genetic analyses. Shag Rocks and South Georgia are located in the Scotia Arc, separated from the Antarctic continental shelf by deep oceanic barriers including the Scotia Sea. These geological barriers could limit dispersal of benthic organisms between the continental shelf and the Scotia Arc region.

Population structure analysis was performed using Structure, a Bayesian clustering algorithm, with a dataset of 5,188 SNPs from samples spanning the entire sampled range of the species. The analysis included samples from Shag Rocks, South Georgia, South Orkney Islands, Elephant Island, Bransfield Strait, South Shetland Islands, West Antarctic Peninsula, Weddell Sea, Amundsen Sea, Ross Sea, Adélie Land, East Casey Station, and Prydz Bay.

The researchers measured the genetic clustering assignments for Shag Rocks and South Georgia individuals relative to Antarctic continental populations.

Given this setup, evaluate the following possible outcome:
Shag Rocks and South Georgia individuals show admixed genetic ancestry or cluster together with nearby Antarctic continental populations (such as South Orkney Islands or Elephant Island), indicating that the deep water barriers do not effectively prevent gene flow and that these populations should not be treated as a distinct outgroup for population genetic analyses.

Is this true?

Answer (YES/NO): NO